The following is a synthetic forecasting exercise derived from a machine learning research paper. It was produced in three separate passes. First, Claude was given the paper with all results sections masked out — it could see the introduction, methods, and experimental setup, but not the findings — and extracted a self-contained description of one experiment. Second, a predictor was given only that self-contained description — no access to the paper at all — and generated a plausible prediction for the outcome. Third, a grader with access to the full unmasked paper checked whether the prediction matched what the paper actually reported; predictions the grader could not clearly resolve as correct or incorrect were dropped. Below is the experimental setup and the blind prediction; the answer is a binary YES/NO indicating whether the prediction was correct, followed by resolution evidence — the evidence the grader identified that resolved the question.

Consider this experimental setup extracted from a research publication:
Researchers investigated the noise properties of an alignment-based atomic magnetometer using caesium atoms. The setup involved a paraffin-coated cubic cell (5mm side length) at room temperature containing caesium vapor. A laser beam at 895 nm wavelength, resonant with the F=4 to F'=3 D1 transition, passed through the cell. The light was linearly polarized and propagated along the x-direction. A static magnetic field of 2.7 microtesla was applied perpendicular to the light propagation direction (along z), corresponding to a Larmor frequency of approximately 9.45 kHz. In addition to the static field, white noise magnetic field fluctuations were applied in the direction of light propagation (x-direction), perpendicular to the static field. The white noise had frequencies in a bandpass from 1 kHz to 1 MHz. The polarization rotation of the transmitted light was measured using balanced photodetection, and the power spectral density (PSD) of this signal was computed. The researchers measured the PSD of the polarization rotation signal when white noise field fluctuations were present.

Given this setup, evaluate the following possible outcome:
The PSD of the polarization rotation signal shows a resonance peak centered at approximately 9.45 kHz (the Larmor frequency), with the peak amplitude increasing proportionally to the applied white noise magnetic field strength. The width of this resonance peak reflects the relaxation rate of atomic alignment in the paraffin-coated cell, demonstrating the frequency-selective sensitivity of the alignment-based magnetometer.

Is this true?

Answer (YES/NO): NO